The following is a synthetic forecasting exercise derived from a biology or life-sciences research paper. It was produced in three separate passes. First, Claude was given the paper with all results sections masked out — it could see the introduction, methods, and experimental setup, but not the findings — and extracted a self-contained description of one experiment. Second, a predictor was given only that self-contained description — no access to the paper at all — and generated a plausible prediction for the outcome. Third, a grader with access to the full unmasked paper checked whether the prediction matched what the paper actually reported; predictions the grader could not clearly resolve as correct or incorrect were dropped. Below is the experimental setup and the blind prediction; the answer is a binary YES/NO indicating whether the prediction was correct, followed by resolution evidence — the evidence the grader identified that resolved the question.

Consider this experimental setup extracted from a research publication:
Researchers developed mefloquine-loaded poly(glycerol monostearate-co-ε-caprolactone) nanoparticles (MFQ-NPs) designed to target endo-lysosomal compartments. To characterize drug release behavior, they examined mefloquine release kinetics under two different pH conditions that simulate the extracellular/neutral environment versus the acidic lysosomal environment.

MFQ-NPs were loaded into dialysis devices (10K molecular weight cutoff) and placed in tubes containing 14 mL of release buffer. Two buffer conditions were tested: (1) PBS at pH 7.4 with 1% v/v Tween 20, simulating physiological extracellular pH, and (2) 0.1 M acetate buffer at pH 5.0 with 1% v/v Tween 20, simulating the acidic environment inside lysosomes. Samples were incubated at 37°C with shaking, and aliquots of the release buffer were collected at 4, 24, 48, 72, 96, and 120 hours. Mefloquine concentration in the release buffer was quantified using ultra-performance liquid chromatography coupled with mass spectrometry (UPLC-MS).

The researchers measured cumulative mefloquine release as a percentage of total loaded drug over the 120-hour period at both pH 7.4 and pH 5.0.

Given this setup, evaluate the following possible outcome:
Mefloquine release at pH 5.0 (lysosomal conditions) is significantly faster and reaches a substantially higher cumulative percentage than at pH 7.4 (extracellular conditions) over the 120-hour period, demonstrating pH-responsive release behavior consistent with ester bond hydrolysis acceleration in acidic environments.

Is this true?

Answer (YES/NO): NO